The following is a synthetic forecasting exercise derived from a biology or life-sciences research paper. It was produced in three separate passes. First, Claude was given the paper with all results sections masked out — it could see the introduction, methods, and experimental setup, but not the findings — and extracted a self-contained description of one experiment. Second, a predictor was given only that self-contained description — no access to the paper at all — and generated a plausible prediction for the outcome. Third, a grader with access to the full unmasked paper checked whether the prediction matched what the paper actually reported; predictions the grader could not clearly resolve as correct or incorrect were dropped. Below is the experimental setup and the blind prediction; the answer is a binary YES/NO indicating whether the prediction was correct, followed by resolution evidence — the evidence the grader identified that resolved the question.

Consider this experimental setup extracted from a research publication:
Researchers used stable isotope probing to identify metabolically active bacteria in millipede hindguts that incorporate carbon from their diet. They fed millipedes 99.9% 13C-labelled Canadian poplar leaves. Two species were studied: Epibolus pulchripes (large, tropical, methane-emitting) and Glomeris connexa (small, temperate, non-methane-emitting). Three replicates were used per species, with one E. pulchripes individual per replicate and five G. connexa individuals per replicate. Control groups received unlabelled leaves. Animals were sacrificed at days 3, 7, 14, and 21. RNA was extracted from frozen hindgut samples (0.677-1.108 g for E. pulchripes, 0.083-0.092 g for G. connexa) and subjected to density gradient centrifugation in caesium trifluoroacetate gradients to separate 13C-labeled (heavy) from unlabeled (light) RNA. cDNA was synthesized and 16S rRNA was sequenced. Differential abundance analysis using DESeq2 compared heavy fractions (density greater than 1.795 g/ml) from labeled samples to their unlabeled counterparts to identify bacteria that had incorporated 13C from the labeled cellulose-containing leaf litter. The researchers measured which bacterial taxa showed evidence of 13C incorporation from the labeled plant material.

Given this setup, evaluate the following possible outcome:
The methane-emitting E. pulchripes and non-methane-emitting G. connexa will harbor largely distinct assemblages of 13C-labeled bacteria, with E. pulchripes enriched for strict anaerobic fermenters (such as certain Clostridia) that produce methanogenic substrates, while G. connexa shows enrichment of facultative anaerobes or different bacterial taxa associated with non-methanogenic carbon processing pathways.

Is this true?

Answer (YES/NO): NO